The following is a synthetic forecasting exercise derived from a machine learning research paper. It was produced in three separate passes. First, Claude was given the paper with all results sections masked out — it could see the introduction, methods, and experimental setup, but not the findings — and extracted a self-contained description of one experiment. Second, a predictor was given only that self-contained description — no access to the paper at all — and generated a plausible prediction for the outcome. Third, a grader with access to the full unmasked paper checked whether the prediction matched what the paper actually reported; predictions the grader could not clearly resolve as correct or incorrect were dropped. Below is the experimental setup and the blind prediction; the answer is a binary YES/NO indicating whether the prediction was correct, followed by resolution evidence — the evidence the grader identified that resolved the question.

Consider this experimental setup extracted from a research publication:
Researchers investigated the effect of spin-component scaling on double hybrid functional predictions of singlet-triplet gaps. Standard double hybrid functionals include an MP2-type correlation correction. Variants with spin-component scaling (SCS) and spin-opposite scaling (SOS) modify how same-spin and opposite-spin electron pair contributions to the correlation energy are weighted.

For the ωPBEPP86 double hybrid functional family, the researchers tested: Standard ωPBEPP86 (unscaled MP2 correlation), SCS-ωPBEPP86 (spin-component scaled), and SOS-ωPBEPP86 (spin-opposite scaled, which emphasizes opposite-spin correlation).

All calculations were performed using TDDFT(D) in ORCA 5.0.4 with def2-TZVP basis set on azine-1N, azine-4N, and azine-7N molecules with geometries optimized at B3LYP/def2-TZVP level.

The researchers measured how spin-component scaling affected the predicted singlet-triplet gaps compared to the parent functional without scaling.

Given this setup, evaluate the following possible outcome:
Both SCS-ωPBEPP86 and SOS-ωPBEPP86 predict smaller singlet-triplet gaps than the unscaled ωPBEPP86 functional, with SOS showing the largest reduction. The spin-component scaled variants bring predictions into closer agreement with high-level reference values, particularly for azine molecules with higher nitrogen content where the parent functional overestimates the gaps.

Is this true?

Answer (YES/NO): NO